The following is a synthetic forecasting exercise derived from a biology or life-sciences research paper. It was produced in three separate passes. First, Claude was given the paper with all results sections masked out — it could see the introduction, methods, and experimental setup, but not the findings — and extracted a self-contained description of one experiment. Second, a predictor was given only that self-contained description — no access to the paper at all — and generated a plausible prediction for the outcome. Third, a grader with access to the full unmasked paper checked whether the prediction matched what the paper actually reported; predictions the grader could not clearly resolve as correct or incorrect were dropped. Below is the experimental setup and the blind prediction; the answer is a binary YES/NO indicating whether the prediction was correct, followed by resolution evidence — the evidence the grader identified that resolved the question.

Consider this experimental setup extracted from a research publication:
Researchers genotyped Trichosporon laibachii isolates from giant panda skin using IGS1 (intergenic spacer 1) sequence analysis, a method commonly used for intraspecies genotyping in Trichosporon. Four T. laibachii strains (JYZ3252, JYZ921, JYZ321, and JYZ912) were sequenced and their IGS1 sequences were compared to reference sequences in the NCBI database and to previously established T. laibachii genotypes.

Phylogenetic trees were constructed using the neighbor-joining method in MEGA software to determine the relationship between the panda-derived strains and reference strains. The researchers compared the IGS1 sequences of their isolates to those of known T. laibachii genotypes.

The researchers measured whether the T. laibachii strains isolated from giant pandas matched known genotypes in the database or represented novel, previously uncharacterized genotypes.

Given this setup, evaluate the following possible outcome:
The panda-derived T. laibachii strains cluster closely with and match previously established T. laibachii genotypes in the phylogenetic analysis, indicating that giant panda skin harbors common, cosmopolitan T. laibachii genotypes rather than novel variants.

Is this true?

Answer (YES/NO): NO